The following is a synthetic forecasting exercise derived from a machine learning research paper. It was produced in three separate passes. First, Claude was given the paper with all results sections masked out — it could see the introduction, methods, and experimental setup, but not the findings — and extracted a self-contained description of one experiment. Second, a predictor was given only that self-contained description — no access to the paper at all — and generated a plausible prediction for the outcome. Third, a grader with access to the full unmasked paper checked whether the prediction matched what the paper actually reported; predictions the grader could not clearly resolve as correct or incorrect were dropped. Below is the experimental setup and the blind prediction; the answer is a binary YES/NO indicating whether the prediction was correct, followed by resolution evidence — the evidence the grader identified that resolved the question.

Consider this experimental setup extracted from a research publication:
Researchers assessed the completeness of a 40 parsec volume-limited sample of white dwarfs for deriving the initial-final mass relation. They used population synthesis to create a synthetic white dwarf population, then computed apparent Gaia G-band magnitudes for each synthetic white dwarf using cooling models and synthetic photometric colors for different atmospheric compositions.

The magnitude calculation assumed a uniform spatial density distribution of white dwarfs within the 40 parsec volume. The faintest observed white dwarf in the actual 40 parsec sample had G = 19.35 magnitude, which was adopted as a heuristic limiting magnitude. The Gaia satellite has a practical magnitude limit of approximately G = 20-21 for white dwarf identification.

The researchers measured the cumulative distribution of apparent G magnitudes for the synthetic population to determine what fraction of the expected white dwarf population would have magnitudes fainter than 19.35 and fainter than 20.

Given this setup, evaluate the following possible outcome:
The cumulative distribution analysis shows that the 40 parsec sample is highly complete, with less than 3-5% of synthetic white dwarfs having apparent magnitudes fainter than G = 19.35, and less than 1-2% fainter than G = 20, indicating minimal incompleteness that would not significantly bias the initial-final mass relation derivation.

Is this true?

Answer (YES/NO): NO